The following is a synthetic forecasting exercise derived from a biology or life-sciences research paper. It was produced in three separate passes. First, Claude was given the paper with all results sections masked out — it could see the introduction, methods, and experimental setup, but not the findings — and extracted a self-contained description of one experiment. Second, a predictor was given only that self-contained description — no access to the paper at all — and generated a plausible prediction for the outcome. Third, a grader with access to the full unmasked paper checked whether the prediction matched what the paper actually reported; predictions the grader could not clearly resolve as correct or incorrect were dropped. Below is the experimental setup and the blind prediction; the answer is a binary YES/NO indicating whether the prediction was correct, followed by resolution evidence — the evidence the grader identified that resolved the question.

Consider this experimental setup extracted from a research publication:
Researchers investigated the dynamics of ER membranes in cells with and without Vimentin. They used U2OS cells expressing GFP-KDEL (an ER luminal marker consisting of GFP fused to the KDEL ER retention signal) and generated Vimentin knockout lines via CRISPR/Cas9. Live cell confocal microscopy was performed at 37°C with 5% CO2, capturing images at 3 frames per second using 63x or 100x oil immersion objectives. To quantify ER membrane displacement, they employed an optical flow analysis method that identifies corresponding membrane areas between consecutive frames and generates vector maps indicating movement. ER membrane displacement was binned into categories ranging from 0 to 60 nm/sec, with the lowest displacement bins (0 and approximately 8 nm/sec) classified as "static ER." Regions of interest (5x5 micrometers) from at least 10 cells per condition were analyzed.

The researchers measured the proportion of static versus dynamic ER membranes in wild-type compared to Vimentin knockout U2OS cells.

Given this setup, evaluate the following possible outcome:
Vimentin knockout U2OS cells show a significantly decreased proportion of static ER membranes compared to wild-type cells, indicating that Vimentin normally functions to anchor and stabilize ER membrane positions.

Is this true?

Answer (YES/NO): YES